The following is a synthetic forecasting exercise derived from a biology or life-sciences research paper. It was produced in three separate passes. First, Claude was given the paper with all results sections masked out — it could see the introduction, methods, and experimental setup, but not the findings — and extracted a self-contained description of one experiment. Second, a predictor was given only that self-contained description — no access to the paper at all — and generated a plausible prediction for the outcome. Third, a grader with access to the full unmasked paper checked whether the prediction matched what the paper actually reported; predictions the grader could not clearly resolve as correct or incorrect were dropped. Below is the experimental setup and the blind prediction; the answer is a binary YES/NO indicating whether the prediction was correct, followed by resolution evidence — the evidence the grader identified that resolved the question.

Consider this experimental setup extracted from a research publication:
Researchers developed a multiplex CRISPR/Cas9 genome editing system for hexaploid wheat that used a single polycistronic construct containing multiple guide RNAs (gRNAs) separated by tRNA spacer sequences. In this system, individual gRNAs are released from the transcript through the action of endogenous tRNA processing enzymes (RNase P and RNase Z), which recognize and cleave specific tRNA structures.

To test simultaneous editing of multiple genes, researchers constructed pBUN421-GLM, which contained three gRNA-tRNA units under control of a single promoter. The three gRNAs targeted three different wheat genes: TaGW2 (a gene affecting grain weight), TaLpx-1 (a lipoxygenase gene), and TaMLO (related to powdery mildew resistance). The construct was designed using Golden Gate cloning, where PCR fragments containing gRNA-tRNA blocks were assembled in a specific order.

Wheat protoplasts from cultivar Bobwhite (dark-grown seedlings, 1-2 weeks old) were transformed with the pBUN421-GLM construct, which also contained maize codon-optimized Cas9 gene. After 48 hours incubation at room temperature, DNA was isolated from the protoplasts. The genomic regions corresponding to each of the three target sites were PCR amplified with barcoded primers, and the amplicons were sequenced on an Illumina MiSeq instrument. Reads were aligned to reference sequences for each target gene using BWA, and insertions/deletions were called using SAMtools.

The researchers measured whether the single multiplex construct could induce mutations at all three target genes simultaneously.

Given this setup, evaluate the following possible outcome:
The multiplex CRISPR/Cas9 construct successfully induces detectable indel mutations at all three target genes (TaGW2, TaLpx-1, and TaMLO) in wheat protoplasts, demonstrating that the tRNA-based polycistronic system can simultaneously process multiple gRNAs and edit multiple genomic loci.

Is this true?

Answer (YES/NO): YES